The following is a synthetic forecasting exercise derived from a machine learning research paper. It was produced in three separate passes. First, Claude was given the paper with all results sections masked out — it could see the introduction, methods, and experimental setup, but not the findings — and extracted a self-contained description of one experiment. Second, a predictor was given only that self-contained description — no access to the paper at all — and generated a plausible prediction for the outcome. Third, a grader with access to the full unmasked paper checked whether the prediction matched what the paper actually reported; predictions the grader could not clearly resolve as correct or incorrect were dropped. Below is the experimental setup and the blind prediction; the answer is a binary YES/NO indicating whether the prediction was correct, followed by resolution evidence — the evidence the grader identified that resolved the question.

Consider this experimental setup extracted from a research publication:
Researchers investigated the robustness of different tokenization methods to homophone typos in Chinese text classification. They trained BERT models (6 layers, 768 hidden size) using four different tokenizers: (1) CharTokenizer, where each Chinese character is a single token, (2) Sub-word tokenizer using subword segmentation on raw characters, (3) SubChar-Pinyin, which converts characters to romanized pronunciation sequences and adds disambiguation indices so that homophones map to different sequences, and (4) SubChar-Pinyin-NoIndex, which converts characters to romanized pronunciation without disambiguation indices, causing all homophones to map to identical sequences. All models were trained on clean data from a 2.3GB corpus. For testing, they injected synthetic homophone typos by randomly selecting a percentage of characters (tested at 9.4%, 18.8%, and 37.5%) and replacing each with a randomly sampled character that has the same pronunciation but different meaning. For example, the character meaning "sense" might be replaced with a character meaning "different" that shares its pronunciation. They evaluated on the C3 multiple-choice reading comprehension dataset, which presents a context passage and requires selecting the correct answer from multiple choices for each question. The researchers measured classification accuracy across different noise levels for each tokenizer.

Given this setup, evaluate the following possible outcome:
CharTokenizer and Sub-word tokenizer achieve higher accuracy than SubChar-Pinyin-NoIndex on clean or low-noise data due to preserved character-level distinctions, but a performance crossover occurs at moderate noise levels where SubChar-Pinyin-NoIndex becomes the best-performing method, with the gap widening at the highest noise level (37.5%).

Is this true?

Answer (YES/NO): NO